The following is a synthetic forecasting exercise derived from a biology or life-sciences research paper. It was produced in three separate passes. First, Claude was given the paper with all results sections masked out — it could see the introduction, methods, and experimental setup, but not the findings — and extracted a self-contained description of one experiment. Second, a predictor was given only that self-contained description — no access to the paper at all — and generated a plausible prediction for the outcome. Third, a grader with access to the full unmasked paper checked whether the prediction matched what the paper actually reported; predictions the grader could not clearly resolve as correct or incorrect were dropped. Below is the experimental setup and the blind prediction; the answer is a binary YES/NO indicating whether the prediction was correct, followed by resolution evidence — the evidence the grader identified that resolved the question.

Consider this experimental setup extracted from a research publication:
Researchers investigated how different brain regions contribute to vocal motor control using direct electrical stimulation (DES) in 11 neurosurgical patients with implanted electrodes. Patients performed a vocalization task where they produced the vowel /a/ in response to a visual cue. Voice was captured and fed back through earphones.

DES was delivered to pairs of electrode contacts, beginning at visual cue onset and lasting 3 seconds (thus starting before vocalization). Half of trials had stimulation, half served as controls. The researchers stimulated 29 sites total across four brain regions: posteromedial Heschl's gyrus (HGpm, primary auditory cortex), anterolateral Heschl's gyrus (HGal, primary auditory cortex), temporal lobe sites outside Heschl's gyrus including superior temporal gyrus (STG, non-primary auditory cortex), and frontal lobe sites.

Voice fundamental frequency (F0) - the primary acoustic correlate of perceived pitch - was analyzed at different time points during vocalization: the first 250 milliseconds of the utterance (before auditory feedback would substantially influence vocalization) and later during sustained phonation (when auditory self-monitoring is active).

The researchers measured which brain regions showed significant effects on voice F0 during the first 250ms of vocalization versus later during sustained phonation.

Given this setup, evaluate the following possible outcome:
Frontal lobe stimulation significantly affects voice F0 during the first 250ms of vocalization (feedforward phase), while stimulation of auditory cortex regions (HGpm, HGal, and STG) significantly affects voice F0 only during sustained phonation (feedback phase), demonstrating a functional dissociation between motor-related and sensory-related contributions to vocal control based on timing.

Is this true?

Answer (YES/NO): NO